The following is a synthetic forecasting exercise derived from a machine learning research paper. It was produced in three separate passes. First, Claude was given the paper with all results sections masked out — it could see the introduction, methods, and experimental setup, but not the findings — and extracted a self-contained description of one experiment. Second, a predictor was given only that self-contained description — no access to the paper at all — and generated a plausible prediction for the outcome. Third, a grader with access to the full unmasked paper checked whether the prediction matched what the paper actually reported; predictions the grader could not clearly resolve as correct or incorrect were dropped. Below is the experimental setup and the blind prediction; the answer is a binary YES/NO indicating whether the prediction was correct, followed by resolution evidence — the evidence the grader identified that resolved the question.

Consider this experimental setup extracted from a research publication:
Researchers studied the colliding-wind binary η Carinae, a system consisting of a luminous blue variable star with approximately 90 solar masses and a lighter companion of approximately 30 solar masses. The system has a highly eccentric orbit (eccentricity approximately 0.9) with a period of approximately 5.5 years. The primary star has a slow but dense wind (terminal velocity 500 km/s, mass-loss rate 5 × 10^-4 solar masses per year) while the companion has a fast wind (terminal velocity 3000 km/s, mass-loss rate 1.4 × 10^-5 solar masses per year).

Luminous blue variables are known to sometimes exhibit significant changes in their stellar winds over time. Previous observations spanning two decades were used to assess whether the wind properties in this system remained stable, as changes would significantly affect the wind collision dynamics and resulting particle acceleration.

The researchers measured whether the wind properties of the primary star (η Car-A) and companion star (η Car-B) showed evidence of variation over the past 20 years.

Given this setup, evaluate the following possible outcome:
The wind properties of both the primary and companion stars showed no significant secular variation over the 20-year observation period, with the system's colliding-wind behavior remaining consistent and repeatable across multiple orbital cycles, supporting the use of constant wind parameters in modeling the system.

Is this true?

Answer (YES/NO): YES